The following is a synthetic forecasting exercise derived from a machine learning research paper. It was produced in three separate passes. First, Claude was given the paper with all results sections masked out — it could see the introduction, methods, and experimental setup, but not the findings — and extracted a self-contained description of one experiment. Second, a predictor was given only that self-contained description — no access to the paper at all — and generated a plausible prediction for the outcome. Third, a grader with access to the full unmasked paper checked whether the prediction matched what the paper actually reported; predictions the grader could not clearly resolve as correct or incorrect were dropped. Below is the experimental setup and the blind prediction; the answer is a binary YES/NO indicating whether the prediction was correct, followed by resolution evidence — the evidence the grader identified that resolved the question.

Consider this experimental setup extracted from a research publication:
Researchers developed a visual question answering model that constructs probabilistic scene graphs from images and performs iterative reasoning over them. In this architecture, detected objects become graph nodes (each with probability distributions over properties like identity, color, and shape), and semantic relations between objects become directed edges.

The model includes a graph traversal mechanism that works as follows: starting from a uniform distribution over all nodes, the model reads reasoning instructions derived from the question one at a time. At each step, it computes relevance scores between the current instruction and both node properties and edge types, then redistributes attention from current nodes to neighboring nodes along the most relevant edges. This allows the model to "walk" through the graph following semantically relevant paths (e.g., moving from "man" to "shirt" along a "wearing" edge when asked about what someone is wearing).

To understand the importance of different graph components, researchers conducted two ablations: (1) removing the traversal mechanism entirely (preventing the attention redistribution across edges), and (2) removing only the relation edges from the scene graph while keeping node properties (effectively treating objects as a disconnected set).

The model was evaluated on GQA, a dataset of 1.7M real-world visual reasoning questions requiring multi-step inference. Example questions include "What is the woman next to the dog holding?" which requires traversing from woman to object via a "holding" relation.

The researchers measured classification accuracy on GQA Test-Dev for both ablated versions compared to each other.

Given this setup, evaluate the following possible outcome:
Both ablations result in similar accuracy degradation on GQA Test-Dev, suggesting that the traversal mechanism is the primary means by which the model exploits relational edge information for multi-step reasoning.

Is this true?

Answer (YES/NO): NO